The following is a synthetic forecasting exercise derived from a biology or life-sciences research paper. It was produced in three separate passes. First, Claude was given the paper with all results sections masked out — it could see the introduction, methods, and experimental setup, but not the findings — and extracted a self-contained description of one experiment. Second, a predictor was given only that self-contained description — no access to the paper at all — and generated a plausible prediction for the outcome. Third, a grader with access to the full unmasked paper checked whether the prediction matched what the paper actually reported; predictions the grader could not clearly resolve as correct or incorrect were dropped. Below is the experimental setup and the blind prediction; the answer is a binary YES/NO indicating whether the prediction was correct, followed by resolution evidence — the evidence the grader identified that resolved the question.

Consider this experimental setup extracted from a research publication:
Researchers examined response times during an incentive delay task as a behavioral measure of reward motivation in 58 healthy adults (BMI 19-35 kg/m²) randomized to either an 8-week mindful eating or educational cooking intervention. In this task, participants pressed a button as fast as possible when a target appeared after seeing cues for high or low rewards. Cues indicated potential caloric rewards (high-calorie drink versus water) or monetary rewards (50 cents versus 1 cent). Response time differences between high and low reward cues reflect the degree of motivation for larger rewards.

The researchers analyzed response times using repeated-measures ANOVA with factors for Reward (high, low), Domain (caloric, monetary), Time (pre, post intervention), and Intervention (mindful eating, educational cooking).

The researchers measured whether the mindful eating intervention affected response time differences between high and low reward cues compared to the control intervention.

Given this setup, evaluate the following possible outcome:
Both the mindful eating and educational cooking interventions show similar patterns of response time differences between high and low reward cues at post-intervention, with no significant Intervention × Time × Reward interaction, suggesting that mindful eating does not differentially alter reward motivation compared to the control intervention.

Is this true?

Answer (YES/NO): YES